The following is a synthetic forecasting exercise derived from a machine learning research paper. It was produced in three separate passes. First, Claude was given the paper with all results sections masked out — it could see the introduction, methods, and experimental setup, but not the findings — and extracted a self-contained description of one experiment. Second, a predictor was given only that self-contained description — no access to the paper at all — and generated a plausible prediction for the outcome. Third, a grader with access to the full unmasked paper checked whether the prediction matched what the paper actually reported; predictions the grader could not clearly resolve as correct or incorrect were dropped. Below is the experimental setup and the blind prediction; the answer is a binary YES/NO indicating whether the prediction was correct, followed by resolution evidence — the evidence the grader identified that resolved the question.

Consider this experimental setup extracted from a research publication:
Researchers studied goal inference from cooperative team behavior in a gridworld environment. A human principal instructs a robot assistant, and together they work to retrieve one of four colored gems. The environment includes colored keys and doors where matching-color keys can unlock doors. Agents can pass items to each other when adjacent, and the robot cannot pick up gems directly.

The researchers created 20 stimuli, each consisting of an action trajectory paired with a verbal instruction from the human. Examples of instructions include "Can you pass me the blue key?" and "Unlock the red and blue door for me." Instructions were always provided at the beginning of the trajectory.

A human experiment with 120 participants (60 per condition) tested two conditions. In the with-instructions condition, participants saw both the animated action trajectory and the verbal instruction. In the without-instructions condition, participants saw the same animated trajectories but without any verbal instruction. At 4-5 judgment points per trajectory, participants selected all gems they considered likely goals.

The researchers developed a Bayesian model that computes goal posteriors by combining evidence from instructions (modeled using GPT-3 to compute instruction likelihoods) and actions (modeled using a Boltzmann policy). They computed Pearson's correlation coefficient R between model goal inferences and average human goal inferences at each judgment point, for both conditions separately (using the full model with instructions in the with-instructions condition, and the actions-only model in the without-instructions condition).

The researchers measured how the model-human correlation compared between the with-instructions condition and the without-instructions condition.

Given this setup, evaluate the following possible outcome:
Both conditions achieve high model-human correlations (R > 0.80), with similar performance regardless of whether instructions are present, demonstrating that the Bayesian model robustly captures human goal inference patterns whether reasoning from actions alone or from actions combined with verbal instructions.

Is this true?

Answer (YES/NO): NO